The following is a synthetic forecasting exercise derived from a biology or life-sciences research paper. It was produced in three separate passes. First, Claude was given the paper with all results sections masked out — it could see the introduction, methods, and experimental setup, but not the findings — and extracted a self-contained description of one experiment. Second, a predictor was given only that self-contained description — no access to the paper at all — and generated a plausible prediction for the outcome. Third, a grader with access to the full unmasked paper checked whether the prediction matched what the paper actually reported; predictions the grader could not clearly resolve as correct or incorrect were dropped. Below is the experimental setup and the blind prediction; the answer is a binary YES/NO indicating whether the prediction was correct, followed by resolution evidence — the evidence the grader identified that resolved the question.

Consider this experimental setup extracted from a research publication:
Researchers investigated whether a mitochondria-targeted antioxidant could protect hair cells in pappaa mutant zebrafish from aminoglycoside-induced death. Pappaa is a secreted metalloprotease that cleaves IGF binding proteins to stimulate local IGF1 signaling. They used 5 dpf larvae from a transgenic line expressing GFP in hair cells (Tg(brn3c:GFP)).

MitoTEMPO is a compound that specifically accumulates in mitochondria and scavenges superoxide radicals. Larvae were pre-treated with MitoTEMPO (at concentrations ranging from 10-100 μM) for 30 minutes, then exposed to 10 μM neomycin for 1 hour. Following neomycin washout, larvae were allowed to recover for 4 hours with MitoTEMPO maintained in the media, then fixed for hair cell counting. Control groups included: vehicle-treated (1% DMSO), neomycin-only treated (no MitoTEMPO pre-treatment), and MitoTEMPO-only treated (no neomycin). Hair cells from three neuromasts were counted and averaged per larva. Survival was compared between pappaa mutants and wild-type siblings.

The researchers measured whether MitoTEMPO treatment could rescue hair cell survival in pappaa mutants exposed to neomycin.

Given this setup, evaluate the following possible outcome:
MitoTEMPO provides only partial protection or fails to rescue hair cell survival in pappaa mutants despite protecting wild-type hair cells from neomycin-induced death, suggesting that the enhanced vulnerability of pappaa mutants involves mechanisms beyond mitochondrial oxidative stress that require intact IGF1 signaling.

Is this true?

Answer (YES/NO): NO